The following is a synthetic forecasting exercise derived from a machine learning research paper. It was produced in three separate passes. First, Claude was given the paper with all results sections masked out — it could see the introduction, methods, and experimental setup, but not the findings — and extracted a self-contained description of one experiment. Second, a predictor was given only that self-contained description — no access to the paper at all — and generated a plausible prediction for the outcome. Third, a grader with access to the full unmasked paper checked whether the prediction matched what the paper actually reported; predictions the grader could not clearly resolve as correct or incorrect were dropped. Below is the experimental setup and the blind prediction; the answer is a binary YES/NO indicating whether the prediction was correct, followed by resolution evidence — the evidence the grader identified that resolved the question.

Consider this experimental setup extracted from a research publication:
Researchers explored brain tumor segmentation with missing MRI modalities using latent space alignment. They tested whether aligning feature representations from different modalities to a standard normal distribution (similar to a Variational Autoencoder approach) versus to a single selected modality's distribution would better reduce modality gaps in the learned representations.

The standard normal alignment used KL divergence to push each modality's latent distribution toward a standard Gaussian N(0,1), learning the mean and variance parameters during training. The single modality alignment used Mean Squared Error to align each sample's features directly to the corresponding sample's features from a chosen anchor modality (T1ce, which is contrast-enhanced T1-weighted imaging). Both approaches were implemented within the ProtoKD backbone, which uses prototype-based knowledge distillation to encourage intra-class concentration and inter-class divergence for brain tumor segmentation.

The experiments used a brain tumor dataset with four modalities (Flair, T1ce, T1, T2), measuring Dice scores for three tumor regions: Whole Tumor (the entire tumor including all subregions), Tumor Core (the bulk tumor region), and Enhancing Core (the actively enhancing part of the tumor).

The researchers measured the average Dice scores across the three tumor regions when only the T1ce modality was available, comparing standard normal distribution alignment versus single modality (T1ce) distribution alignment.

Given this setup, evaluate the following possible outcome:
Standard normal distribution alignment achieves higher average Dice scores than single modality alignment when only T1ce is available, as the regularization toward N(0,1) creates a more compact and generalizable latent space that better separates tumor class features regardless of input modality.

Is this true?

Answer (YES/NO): YES